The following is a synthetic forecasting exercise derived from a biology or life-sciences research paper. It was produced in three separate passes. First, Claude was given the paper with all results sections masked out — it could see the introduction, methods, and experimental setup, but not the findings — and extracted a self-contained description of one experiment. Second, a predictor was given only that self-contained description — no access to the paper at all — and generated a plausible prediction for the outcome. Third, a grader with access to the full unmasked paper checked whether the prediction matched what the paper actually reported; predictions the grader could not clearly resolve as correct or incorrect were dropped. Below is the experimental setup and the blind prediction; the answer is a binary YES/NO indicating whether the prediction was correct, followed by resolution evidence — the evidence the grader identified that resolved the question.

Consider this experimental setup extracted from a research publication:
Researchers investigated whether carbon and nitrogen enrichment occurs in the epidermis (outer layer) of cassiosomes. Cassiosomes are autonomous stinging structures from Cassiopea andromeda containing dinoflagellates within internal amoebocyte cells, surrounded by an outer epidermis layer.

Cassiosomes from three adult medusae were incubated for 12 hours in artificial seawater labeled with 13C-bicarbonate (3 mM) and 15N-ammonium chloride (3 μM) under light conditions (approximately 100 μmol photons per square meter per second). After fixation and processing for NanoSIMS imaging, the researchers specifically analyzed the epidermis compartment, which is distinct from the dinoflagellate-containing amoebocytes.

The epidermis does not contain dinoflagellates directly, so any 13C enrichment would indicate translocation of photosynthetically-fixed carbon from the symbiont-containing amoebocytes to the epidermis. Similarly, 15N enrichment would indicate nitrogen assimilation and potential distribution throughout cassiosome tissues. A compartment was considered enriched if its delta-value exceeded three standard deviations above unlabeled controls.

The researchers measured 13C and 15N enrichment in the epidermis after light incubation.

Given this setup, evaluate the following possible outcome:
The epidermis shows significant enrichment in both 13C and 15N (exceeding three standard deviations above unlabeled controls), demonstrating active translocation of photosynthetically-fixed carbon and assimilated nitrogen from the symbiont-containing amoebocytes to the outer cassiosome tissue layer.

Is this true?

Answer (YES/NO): YES